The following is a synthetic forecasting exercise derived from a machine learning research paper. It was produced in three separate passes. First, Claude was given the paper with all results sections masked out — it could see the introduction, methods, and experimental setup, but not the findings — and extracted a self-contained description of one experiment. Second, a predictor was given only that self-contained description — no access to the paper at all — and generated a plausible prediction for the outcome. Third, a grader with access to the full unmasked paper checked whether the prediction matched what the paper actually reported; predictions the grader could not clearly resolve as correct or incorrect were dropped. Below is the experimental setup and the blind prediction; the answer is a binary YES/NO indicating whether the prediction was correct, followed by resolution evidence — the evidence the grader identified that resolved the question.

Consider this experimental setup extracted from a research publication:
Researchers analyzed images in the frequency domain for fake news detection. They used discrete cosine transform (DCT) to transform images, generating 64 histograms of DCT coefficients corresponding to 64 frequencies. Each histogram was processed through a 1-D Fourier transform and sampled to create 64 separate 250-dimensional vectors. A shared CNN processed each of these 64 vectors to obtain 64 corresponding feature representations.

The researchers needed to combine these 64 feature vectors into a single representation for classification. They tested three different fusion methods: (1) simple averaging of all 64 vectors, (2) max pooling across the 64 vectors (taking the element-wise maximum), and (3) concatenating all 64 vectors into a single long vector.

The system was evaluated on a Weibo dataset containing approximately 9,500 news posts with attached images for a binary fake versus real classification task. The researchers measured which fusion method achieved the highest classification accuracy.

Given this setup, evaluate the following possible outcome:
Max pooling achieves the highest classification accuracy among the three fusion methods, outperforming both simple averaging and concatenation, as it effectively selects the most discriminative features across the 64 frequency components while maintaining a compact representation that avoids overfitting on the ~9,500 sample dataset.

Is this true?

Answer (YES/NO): NO